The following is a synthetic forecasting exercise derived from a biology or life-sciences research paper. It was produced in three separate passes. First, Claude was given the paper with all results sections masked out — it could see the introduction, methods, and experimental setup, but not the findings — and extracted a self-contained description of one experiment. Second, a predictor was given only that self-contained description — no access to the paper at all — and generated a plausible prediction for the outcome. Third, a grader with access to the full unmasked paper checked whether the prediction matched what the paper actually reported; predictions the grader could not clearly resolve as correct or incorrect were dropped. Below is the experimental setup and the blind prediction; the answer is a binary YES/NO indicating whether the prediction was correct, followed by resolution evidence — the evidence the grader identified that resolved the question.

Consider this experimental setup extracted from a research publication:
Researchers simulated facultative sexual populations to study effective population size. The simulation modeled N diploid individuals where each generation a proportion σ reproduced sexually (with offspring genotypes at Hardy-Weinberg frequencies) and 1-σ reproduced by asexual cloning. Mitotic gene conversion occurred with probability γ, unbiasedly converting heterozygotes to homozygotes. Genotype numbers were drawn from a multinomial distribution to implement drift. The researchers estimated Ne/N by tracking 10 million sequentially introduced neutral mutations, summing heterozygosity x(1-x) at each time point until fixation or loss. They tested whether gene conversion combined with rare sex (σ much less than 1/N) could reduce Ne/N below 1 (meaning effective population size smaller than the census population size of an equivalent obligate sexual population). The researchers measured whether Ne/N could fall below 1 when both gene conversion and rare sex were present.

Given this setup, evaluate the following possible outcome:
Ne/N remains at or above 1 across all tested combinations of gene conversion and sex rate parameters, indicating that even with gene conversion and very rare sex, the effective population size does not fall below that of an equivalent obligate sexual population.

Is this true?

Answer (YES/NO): NO